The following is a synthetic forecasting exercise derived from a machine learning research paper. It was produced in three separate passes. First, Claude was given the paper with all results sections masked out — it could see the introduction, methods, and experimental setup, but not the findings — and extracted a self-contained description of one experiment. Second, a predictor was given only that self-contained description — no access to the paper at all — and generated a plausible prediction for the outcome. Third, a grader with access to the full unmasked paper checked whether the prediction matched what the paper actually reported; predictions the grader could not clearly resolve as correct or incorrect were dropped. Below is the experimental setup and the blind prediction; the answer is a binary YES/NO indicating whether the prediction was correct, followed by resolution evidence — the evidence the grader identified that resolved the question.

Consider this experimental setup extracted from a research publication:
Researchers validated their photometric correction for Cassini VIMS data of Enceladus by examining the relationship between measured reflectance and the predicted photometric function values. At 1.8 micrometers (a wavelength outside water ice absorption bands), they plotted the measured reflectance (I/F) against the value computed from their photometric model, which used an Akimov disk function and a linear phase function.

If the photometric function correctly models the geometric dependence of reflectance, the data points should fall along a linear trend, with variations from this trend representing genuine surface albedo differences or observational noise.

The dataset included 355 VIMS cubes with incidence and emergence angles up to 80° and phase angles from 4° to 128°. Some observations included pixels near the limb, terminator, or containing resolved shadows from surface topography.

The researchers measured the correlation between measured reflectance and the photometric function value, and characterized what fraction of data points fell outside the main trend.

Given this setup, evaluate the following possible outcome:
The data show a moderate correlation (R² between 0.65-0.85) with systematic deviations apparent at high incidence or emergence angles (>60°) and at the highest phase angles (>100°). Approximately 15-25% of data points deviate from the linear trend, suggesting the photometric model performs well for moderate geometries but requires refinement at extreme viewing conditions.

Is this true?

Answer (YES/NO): NO